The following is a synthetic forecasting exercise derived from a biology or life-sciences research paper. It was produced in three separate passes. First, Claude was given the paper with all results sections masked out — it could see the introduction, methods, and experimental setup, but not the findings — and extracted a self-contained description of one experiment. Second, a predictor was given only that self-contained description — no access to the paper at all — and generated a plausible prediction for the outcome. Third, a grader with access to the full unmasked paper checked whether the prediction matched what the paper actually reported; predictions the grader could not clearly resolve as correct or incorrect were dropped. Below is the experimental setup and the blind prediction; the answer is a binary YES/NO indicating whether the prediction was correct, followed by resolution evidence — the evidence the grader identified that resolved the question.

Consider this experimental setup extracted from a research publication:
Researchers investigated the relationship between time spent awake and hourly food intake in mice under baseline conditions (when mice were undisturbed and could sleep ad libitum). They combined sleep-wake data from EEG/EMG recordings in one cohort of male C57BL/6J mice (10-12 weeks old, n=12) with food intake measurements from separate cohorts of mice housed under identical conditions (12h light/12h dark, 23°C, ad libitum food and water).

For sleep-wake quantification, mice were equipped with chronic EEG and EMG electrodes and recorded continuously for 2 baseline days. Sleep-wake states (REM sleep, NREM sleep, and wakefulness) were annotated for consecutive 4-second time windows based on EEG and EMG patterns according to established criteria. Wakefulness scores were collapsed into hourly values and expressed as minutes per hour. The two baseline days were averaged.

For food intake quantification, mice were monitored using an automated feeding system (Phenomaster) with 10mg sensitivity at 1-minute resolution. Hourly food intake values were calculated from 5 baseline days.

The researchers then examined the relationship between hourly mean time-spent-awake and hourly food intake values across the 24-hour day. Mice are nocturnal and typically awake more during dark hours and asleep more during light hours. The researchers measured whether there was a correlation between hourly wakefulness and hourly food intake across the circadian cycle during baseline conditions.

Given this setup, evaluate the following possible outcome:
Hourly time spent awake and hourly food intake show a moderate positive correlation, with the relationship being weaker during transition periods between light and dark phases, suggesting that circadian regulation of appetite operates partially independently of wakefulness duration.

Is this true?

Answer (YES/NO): NO